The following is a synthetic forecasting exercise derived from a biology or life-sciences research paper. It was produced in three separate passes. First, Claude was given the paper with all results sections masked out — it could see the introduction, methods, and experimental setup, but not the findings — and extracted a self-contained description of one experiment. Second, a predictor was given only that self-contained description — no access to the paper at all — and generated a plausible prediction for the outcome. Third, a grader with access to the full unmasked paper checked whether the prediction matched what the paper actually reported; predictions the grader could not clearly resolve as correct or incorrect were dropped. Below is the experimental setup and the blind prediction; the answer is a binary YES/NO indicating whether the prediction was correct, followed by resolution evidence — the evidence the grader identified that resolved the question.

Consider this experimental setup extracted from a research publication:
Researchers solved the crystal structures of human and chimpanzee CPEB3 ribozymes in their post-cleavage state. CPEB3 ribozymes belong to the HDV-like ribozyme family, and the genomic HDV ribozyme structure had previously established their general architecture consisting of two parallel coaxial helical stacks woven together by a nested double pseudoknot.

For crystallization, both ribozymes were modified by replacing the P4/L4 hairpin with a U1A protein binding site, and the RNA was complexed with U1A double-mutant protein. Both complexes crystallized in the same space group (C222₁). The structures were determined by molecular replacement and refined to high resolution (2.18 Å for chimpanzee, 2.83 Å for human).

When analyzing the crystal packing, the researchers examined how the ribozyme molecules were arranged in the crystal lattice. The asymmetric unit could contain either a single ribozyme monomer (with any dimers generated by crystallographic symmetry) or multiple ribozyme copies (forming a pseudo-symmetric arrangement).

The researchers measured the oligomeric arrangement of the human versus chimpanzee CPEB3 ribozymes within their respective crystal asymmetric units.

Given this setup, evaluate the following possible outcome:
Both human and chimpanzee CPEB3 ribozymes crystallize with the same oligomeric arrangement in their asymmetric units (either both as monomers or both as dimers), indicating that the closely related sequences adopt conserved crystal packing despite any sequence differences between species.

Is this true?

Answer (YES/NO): NO